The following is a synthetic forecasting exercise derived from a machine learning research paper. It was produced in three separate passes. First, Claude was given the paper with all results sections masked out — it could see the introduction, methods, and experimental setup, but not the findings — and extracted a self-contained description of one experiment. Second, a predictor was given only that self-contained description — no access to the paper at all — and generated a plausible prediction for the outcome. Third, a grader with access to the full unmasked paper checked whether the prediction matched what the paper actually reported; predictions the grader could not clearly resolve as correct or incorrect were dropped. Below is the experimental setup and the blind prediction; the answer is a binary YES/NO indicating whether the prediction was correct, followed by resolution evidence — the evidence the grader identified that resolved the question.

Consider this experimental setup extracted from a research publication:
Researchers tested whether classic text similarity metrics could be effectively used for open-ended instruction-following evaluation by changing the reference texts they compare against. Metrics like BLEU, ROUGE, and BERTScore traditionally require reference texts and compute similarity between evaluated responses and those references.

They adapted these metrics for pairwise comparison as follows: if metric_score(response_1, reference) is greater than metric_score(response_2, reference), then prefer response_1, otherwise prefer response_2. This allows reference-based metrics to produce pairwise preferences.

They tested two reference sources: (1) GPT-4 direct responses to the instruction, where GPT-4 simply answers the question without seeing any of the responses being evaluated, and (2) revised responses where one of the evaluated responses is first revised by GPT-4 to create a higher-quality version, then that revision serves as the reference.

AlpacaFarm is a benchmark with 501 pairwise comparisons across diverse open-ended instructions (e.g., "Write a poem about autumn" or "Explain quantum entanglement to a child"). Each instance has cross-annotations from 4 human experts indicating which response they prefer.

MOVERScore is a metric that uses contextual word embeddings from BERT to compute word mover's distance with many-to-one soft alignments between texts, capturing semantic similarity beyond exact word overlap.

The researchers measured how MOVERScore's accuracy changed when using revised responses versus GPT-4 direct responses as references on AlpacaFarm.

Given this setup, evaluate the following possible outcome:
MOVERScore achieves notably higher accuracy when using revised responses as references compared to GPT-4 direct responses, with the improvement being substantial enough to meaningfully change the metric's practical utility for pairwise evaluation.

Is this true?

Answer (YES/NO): YES